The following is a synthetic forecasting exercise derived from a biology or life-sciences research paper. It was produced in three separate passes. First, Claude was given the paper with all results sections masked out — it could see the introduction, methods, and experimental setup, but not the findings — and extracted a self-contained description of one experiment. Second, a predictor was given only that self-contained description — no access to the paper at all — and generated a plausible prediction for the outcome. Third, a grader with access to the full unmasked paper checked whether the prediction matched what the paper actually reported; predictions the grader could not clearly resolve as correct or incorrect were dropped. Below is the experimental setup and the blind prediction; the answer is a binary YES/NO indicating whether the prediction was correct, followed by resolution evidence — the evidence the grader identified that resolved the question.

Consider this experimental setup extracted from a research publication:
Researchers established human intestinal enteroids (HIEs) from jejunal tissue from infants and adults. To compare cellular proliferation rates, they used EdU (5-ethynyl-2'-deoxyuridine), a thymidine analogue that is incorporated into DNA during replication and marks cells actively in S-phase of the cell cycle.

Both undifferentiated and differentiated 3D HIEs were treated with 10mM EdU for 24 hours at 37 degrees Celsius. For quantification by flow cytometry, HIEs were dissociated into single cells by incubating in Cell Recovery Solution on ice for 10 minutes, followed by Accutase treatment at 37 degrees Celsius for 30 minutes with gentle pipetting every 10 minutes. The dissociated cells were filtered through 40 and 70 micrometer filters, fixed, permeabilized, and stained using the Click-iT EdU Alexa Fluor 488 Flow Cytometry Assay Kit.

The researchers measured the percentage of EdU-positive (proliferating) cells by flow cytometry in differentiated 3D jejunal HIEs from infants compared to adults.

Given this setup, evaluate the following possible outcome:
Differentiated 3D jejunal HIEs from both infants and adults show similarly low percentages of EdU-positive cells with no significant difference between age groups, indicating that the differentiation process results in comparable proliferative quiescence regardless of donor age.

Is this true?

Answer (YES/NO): YES